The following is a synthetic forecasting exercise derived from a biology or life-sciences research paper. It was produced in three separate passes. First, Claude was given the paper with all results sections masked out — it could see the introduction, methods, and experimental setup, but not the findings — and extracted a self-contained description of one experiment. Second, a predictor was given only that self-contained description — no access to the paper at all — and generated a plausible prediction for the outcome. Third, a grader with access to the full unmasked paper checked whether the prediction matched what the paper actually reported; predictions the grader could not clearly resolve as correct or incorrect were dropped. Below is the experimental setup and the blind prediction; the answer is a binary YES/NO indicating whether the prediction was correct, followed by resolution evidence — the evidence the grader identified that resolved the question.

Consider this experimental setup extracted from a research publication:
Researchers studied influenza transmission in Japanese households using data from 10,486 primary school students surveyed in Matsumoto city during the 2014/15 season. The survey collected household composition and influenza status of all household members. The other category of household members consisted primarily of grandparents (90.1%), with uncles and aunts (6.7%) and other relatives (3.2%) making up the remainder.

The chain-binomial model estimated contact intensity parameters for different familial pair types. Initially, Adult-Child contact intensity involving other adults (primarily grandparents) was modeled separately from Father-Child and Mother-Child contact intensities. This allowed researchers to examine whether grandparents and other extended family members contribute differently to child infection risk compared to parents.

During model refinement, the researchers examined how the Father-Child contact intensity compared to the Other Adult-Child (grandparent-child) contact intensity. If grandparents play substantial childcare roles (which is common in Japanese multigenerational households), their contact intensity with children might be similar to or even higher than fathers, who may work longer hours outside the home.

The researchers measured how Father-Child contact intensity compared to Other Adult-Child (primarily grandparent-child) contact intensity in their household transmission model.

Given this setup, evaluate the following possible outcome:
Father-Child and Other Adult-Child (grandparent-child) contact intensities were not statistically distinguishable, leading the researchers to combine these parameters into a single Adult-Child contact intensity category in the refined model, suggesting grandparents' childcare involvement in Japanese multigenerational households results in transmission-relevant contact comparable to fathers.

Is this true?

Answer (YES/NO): YES